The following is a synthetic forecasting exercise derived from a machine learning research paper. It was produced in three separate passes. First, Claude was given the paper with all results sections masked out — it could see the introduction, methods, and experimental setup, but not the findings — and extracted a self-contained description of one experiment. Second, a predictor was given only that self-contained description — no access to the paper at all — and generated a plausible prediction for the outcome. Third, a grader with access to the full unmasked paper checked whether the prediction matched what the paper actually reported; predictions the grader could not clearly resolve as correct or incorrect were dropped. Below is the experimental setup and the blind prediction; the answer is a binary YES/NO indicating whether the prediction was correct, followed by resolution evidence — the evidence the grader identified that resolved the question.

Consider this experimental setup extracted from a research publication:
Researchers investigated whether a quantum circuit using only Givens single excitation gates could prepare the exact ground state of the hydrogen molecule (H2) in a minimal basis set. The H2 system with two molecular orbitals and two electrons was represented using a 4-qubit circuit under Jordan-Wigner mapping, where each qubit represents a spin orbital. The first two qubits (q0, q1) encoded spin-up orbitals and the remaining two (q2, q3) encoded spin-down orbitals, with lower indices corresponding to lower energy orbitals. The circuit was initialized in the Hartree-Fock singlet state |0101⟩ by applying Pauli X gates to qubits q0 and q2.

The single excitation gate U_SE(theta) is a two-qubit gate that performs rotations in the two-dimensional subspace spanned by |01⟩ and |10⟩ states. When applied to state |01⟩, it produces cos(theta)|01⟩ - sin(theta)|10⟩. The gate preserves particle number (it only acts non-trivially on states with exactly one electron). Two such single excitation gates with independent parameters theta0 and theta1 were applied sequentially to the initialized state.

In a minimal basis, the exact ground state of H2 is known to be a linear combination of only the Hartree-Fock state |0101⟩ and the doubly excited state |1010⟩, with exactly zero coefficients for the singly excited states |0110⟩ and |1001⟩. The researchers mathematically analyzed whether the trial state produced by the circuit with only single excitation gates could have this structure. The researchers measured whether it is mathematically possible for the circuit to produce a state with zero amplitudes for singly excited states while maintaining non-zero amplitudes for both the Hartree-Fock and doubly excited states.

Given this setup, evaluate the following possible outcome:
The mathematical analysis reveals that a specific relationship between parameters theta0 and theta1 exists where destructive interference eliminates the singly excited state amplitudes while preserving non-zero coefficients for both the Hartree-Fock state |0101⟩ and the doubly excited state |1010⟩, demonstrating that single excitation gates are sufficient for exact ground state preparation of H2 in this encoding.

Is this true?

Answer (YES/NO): NO